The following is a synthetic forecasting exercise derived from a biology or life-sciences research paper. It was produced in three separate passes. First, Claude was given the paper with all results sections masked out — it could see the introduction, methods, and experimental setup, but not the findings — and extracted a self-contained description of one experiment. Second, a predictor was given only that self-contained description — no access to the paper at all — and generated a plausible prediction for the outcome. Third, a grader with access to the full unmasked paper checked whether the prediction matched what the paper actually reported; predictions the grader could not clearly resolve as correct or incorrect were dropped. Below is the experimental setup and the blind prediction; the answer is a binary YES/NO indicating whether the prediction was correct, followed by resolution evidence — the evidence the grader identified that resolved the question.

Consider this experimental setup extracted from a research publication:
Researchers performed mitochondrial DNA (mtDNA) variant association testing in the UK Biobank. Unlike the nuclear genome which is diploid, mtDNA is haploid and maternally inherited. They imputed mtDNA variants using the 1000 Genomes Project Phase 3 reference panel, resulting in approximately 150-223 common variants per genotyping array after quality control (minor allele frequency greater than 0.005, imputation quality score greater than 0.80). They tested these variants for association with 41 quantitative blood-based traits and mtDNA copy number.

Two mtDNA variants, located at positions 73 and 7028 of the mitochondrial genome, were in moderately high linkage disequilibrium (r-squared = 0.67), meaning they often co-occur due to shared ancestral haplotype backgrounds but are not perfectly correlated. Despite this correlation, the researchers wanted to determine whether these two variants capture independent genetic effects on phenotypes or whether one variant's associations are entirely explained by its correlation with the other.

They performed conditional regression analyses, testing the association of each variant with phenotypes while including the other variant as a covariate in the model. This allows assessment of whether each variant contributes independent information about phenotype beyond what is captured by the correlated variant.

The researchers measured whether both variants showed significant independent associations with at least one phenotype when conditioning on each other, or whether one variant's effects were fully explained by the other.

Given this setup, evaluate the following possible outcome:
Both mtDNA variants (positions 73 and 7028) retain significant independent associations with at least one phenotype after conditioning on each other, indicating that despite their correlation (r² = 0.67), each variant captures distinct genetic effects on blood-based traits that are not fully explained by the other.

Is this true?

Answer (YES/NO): YES